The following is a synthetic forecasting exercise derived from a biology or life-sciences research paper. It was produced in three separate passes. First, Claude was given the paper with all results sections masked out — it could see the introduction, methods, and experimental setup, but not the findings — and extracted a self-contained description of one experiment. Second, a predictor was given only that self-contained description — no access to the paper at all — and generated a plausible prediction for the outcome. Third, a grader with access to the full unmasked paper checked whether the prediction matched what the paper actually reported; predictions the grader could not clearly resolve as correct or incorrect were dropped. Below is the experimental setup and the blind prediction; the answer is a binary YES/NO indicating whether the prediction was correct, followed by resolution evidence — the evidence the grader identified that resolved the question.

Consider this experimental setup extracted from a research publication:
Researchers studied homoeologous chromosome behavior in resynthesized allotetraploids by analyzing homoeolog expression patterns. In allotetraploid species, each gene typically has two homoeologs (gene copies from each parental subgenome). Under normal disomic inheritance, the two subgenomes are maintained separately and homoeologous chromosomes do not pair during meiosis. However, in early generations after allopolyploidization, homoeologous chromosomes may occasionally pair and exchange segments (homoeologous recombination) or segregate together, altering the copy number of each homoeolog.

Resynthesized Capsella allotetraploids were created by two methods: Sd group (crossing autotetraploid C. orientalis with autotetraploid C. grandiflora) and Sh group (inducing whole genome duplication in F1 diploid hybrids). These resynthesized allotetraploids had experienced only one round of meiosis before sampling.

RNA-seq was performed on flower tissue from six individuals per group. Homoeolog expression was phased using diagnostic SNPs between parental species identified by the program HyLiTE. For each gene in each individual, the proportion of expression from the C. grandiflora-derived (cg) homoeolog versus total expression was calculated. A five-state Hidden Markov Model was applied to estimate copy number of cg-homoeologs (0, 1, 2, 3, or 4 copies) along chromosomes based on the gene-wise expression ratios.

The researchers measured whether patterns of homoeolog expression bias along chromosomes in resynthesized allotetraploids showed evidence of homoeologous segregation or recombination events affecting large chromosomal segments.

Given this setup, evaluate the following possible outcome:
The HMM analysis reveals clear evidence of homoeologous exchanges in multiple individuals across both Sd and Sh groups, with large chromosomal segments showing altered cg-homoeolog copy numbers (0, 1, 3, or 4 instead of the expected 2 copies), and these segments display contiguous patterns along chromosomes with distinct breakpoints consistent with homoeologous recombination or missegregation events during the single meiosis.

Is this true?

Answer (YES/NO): YES